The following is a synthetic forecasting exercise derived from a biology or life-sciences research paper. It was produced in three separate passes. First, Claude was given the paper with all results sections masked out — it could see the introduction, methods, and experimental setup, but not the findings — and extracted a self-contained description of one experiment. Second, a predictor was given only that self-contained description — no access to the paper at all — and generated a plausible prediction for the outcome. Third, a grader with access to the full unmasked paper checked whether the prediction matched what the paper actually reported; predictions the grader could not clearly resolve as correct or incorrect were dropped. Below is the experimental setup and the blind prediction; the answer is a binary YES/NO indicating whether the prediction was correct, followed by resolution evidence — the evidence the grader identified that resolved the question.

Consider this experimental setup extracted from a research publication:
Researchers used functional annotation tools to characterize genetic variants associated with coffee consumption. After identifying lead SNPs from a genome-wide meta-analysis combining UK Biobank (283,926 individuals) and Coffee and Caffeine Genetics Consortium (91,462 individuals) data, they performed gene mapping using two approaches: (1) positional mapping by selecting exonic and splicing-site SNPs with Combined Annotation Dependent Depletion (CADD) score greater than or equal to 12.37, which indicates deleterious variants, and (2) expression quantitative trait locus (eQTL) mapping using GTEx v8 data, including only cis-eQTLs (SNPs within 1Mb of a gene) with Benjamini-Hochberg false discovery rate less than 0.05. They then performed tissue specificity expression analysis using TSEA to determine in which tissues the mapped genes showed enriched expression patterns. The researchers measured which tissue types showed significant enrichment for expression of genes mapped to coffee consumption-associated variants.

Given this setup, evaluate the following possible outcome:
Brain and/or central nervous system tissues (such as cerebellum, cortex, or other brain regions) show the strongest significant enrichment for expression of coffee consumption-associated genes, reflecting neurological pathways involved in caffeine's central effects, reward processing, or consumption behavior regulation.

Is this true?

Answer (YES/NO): NO